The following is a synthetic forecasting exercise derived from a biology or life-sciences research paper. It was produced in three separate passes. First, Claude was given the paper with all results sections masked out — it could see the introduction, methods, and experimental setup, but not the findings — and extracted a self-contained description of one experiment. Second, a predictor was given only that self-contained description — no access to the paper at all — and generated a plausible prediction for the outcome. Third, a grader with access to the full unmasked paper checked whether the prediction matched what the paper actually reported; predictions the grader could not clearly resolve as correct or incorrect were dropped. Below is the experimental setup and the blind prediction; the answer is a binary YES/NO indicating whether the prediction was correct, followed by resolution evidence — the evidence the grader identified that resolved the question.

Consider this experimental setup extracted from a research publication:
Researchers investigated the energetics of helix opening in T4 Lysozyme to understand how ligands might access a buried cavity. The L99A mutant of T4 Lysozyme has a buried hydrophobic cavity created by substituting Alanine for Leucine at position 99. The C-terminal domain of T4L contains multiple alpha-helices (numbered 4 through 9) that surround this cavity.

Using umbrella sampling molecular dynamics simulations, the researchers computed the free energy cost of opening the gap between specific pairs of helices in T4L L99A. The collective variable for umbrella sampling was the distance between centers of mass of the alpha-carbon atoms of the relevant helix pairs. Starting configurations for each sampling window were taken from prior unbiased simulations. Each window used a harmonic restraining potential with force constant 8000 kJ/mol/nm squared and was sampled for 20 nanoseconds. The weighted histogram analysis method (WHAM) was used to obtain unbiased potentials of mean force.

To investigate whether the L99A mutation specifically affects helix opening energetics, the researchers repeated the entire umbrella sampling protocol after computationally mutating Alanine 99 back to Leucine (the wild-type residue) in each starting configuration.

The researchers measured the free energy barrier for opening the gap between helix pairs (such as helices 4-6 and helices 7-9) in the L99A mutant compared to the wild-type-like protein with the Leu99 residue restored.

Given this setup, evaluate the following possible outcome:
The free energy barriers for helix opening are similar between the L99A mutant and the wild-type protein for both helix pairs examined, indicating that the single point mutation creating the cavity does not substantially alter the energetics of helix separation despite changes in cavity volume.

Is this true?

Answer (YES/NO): NO